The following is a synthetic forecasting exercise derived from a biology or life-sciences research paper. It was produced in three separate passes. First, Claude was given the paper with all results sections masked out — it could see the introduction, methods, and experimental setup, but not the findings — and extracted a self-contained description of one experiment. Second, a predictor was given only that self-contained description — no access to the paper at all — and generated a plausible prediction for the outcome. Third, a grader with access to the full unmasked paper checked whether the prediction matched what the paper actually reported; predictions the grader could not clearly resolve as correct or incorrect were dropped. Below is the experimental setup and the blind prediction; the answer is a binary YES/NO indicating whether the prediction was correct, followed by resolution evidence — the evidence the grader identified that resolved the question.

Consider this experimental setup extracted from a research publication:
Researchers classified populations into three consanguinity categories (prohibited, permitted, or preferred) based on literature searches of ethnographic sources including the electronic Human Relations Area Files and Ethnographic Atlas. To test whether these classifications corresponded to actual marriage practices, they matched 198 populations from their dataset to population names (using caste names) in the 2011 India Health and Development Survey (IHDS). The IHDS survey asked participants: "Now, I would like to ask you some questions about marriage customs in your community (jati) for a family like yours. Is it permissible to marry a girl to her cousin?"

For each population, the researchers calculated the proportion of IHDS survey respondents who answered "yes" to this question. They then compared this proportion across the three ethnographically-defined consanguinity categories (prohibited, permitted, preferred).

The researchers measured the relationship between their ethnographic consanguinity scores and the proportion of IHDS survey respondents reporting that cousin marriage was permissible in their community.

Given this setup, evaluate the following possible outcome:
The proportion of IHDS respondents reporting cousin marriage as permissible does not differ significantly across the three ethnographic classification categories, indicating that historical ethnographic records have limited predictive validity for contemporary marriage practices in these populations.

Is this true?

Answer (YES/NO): NO